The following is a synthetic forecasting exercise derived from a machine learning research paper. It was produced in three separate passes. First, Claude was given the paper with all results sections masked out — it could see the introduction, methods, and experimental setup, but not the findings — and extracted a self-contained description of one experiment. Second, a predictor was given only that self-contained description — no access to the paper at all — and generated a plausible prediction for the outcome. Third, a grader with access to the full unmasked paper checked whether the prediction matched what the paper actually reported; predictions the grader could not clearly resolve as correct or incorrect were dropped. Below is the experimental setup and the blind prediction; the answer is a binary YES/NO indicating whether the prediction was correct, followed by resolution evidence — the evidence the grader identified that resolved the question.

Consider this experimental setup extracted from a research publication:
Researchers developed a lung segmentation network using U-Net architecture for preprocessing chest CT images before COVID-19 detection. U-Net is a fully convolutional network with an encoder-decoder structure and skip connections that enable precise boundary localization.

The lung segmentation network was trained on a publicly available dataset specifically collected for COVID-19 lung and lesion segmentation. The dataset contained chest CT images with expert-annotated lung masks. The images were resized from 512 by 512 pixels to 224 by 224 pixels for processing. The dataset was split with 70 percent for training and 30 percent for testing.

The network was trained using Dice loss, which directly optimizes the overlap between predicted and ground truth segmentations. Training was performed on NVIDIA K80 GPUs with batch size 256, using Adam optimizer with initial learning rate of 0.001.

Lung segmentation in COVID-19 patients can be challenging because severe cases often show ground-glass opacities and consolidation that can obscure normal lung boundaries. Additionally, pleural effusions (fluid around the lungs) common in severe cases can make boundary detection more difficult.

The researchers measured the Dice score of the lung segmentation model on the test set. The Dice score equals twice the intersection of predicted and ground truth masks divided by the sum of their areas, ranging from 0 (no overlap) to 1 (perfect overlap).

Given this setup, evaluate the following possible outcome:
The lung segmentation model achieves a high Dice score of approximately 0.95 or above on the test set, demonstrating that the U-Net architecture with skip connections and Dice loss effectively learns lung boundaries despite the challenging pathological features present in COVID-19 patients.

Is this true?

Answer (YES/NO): YES